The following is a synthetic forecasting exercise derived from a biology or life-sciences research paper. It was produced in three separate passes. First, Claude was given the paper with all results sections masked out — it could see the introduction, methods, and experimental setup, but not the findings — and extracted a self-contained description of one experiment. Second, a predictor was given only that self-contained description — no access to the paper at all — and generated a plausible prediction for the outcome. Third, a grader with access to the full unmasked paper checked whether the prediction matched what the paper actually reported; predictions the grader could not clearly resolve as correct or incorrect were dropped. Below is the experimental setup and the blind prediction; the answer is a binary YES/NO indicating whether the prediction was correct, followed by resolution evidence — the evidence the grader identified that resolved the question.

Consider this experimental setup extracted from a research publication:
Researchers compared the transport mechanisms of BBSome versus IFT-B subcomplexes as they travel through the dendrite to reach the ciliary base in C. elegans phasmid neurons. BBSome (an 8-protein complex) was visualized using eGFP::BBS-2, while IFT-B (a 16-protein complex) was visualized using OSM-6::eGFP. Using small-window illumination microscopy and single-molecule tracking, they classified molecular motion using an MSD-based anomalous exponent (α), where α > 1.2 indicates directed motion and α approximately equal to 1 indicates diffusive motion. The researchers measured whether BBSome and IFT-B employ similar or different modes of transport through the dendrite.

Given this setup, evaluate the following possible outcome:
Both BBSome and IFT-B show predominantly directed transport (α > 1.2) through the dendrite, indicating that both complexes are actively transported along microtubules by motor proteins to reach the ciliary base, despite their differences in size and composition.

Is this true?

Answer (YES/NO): NO